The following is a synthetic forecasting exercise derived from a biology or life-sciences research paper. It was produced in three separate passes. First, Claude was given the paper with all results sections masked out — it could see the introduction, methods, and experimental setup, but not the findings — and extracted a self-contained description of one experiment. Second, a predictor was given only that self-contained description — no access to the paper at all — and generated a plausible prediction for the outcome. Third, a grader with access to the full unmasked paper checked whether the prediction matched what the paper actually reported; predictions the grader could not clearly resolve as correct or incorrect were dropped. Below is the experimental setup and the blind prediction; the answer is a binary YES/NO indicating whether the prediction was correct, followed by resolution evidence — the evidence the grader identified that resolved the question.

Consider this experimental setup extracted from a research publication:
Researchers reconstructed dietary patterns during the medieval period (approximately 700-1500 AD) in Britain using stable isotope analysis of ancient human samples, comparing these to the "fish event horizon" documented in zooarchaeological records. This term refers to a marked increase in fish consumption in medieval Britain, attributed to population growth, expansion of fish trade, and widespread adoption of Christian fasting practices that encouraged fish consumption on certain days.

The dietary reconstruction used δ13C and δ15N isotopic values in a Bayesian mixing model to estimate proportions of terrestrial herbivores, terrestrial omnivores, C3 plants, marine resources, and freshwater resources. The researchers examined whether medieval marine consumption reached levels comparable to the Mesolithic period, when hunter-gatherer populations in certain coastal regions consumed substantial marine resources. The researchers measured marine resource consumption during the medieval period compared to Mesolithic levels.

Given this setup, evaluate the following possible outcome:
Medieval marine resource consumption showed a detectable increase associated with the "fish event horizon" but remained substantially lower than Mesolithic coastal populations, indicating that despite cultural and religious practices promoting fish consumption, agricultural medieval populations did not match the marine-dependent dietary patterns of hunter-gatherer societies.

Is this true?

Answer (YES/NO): YES